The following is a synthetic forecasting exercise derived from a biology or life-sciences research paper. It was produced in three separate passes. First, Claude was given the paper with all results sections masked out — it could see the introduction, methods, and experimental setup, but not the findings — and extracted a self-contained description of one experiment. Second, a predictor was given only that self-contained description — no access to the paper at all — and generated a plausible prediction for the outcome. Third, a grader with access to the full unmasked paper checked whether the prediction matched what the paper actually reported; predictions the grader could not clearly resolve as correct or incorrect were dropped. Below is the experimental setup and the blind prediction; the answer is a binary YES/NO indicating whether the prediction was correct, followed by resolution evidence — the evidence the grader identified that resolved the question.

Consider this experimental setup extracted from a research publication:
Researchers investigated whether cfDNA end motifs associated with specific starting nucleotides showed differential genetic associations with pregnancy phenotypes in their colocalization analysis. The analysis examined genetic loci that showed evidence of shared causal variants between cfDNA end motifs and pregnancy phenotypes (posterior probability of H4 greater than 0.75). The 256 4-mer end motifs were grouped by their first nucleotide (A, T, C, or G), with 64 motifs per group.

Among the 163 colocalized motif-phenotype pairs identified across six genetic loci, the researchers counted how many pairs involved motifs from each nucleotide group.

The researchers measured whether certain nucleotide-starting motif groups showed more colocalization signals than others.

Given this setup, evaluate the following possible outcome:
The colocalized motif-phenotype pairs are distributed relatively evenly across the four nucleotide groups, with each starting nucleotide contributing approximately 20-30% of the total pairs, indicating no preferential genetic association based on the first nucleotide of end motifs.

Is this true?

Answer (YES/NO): NO